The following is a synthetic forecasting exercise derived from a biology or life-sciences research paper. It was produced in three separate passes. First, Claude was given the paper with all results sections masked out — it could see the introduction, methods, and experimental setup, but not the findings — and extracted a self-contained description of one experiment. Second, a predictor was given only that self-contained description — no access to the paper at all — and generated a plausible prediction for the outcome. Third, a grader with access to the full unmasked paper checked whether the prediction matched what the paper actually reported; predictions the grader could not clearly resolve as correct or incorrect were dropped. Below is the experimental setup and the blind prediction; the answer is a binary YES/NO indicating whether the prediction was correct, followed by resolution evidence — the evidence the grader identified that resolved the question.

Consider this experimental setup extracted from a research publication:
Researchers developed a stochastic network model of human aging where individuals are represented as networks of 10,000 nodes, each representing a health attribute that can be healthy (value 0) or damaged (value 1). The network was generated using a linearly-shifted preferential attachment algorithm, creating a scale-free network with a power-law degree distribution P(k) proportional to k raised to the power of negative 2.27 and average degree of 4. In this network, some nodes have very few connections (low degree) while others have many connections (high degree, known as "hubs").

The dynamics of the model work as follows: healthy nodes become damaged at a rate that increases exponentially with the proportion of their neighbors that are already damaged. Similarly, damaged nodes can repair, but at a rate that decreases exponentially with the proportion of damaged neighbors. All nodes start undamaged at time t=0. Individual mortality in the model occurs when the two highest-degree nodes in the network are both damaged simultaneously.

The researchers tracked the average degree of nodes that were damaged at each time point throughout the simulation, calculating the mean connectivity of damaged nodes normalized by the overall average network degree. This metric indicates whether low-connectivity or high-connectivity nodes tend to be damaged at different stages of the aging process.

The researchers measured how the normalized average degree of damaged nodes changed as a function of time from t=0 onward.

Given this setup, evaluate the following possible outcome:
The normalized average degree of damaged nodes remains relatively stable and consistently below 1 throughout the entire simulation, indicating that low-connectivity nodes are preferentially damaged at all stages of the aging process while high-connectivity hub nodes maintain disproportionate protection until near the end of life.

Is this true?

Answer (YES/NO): NO